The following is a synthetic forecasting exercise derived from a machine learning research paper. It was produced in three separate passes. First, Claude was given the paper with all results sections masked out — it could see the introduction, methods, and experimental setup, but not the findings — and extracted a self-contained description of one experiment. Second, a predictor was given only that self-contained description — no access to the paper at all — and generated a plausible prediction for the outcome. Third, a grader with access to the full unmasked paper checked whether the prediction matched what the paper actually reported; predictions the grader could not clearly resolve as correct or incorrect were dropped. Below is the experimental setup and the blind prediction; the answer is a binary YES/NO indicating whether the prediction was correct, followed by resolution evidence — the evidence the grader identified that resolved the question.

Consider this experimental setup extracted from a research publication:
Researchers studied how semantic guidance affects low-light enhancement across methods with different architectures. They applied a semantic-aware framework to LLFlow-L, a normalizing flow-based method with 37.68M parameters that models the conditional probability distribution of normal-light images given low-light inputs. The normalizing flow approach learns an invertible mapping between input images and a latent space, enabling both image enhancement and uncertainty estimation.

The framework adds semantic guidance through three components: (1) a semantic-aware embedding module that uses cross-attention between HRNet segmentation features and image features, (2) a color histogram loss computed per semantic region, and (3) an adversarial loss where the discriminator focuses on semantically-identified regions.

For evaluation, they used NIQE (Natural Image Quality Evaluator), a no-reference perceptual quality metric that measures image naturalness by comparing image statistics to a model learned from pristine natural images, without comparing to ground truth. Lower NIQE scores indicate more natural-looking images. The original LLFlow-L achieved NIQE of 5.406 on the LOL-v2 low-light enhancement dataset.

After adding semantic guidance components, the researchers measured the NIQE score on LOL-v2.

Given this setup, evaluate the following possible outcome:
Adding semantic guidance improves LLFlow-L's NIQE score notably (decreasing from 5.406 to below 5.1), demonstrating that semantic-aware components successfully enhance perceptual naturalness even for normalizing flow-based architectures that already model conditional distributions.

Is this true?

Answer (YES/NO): NO